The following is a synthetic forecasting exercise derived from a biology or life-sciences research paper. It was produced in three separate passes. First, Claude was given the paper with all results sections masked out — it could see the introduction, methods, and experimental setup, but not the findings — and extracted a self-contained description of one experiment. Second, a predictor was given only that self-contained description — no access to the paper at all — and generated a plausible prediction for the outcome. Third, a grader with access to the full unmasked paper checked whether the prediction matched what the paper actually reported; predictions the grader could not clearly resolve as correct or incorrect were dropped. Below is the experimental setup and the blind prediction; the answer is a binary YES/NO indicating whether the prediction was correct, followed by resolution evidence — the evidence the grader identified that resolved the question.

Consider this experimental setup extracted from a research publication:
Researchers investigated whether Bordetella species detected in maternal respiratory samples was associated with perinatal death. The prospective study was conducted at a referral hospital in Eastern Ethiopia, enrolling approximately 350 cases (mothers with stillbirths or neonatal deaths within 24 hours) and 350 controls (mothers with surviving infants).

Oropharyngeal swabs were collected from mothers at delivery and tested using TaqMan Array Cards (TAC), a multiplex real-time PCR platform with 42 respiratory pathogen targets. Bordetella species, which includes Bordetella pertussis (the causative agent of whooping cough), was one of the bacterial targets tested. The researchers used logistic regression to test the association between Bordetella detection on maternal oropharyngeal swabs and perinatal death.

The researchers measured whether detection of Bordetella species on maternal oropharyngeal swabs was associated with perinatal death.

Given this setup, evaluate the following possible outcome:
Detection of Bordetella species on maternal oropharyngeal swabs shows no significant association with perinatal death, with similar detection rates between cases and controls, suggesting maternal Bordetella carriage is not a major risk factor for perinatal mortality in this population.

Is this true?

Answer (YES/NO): NO